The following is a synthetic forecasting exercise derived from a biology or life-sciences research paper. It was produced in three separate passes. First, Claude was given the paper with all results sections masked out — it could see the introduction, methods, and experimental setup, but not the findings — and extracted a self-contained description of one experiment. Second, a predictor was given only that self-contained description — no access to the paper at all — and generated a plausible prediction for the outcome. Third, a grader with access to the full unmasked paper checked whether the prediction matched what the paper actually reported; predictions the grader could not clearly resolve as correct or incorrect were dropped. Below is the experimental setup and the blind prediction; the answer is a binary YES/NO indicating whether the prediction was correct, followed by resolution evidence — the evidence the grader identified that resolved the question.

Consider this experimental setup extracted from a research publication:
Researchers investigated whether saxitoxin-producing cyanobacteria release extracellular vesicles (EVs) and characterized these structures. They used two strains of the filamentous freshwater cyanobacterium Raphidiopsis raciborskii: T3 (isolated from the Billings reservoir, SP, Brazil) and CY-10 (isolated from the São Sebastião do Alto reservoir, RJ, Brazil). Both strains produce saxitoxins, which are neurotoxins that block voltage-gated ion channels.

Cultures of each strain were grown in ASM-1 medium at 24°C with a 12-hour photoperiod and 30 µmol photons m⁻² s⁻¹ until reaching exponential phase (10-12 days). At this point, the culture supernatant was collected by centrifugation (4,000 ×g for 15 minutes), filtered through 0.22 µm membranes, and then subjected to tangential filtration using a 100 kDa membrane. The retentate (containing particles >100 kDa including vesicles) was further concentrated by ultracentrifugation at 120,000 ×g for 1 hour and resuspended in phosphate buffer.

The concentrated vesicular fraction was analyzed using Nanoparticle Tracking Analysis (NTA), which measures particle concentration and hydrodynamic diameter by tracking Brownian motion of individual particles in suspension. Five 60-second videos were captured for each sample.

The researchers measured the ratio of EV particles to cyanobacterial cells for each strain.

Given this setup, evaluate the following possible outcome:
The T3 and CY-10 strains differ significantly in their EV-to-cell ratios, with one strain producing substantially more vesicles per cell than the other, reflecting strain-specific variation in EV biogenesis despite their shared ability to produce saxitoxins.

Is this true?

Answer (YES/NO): YES